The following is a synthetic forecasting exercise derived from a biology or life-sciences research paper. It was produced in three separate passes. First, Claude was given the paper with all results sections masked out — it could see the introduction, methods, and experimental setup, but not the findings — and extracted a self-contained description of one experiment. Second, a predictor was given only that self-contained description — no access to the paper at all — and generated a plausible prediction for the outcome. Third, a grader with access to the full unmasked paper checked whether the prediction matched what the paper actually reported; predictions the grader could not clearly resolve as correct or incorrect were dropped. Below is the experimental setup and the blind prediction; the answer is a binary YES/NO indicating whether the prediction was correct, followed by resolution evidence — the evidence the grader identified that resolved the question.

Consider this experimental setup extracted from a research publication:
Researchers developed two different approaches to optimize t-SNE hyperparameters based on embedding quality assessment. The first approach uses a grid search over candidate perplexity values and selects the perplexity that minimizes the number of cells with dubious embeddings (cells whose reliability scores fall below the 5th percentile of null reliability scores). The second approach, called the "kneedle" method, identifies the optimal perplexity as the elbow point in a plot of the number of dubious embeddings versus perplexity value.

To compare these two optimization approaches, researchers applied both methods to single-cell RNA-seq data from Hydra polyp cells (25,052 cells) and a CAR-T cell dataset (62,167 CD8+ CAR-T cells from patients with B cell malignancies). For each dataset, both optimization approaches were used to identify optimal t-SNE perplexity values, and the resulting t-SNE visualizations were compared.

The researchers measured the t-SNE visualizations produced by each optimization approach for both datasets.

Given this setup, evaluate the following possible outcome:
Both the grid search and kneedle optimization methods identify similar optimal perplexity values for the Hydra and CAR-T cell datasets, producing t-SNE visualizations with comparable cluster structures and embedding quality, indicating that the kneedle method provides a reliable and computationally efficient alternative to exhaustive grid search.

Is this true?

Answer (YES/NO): NO